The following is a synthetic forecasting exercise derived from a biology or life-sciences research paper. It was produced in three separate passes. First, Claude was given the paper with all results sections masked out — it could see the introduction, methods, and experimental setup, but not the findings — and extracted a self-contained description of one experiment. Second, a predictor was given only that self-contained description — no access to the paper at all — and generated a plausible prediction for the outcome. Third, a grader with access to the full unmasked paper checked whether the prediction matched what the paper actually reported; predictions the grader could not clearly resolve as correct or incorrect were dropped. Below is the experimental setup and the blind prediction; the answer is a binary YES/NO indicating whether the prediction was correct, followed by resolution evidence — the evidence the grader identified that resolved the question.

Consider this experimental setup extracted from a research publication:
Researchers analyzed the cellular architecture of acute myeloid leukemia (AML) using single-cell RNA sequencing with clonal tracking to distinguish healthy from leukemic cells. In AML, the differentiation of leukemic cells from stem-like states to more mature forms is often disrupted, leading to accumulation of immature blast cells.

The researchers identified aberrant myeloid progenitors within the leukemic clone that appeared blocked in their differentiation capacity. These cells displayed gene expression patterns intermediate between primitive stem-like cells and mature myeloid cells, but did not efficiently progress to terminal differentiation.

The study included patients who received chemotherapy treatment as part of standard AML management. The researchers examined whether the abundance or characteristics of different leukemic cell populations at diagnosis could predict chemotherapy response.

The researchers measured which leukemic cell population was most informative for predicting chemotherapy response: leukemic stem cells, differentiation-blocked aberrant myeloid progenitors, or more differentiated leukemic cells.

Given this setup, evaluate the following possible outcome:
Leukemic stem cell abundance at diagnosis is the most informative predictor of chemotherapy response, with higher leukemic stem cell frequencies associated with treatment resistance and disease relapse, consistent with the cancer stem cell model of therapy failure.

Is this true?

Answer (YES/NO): NO